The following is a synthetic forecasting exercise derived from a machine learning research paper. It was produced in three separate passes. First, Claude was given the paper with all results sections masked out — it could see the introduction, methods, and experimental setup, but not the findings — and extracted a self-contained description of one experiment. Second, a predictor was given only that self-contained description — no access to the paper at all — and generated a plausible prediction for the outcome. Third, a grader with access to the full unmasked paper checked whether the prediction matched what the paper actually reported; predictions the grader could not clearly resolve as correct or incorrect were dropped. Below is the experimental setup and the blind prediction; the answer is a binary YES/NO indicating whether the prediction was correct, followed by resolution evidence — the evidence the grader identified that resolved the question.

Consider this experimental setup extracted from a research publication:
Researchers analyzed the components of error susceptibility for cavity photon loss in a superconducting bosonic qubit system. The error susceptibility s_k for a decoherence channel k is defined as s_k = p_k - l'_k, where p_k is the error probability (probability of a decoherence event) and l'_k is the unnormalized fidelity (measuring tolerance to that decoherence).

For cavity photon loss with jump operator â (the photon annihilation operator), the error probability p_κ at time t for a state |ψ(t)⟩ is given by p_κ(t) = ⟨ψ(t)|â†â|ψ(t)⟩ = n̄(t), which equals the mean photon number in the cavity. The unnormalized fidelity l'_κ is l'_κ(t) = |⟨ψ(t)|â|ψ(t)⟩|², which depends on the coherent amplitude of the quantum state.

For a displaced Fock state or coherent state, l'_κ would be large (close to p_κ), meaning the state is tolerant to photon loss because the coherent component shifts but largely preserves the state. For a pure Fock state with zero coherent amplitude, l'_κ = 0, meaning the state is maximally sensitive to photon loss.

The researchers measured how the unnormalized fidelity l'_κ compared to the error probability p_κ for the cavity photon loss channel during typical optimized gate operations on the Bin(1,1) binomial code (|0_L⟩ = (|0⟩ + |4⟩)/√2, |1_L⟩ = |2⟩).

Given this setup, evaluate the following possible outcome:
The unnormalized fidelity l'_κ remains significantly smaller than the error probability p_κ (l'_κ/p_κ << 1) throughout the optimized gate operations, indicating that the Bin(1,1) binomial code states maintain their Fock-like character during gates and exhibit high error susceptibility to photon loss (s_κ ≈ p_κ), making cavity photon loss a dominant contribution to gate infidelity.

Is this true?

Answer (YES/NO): NO